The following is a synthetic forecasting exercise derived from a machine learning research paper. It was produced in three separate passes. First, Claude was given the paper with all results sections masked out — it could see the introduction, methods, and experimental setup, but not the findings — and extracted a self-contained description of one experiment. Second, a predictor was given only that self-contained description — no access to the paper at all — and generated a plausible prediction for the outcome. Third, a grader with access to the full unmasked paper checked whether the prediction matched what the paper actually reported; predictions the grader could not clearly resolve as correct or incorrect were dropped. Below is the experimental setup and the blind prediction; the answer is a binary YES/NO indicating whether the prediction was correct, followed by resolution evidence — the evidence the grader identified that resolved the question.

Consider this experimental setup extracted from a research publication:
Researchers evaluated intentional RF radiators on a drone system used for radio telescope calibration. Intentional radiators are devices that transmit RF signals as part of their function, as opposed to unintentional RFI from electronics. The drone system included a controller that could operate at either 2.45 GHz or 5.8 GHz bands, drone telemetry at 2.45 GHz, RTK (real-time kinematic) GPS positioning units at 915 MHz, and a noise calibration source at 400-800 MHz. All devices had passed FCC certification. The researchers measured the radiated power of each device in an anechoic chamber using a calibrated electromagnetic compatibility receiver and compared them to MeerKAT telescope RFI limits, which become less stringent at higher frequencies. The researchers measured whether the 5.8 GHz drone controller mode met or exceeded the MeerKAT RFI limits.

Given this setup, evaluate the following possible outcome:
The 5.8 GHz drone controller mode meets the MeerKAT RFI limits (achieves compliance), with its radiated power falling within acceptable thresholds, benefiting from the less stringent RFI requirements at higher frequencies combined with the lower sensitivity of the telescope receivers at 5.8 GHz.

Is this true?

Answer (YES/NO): YES